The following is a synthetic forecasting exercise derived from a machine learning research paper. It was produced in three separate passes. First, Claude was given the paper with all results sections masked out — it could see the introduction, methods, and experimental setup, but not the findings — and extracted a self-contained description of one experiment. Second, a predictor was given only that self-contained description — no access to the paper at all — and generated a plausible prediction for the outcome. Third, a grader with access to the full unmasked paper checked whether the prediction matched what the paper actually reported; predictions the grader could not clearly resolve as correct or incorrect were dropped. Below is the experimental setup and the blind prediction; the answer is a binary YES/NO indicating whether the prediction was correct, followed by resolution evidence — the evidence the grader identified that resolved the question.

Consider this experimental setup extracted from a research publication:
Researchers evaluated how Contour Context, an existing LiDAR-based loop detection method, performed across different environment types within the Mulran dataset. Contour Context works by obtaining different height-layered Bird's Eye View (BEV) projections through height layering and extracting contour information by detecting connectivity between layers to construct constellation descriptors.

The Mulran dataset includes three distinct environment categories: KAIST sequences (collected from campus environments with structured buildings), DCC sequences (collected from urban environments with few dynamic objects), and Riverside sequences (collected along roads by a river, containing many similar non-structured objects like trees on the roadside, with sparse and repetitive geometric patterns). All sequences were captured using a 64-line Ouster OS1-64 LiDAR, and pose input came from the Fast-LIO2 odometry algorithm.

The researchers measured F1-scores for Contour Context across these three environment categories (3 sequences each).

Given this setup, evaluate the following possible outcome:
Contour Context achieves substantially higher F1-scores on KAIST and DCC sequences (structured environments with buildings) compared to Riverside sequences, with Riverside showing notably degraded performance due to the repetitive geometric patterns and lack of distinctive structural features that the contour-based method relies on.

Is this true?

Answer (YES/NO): NO